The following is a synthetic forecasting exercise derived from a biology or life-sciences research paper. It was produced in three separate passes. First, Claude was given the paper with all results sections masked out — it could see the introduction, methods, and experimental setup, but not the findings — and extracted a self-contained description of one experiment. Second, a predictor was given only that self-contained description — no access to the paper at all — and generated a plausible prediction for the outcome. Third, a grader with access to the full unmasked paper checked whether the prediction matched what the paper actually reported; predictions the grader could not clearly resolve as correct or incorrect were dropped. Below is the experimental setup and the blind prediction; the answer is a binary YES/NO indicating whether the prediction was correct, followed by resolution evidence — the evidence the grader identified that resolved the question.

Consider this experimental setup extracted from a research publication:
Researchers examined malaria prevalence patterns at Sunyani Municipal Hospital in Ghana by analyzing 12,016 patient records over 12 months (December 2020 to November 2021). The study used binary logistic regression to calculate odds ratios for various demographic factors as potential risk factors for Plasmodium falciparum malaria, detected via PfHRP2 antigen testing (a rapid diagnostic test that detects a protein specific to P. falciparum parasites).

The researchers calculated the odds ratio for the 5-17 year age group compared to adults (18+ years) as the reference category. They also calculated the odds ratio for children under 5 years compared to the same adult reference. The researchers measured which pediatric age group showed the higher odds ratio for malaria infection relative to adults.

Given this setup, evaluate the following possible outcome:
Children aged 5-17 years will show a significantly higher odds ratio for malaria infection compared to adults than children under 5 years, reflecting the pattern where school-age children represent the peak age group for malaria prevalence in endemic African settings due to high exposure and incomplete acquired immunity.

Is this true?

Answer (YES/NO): YES